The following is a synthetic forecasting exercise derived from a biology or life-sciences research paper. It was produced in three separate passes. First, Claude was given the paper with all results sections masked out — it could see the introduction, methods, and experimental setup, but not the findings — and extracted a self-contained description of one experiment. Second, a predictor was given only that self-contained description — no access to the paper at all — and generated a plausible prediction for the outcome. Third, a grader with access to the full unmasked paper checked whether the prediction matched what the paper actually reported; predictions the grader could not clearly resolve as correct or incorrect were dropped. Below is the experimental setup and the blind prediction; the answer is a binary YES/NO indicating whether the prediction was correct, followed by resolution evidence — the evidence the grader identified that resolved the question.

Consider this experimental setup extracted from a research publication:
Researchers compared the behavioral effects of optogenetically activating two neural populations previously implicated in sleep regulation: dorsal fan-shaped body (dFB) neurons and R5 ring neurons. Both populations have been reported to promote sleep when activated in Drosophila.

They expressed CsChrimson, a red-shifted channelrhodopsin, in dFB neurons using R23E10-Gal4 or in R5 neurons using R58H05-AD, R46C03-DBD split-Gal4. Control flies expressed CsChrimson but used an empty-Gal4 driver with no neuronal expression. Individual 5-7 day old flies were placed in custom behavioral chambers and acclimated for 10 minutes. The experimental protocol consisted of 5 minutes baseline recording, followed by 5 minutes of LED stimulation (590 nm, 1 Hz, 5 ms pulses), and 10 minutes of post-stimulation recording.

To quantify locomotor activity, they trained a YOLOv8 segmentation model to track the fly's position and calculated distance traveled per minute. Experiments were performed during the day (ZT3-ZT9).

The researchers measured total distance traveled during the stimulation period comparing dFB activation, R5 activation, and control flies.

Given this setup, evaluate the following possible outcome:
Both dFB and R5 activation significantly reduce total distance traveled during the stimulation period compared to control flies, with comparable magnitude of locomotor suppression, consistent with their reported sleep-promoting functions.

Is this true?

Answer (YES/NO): NO